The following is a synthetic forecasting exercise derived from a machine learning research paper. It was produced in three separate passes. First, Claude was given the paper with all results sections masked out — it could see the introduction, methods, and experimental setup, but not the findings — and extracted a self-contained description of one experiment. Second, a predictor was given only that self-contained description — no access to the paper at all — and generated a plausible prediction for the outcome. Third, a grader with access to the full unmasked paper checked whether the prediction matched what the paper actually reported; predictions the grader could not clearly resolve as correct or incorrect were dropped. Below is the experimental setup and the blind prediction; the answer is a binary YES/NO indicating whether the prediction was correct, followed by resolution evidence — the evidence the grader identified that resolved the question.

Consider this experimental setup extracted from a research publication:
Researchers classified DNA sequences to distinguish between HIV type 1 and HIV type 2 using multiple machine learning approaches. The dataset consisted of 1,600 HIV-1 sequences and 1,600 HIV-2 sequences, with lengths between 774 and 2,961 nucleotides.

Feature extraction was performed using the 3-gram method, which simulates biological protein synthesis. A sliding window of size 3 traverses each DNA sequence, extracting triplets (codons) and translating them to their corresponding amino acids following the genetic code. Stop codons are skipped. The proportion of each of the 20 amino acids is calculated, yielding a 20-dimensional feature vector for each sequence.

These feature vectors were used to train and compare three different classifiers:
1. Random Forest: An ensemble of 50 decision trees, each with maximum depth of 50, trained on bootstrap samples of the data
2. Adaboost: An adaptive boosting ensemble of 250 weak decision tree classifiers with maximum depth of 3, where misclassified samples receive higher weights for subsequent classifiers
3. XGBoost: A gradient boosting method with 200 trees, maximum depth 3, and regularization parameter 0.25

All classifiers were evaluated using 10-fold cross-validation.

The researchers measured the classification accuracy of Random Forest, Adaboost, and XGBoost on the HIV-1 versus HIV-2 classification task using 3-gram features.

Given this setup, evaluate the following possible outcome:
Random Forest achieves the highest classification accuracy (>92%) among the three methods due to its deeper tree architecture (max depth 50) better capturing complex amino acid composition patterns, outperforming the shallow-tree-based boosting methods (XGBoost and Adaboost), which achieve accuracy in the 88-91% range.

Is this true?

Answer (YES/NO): NO